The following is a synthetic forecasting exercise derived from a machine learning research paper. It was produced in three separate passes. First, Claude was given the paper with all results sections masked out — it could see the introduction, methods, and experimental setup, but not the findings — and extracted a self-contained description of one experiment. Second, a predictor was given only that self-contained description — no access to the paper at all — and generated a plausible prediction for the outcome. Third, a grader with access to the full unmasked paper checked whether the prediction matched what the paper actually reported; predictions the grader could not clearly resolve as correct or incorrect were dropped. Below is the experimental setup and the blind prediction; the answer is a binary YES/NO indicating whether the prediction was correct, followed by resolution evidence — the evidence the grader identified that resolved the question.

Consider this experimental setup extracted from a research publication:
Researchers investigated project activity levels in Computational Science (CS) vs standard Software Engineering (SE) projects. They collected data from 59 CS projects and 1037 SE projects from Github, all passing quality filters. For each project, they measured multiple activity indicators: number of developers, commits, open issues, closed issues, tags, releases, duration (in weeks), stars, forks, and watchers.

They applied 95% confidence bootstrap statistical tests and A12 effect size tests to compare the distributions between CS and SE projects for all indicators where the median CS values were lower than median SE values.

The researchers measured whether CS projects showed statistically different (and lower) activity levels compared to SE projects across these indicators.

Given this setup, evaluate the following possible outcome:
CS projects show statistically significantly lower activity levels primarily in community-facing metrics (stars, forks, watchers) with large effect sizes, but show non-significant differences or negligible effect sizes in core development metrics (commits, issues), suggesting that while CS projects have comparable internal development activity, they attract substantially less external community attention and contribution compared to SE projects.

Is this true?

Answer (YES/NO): NO